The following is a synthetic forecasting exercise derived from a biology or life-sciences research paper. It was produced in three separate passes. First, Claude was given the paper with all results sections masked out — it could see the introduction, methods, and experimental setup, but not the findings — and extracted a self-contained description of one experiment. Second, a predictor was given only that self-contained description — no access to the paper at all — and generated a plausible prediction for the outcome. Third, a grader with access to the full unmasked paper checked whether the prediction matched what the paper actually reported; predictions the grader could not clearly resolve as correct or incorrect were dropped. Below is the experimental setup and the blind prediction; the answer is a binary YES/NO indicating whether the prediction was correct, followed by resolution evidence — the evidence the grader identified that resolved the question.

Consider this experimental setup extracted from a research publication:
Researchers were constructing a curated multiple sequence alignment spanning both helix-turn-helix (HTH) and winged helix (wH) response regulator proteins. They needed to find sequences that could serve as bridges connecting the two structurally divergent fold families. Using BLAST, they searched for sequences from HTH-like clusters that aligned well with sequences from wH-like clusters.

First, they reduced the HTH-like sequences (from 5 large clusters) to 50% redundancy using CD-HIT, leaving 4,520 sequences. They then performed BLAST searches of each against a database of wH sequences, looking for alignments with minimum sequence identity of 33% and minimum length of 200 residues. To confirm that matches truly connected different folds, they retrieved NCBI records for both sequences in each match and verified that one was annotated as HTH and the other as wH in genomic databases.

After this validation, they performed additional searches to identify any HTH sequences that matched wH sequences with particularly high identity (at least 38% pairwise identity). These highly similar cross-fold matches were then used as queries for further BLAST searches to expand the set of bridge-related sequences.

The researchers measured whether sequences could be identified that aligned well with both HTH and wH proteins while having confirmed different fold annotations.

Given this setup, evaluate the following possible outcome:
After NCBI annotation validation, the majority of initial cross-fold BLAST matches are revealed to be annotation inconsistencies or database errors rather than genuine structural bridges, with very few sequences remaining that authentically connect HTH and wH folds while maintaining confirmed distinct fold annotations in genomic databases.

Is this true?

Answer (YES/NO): NO